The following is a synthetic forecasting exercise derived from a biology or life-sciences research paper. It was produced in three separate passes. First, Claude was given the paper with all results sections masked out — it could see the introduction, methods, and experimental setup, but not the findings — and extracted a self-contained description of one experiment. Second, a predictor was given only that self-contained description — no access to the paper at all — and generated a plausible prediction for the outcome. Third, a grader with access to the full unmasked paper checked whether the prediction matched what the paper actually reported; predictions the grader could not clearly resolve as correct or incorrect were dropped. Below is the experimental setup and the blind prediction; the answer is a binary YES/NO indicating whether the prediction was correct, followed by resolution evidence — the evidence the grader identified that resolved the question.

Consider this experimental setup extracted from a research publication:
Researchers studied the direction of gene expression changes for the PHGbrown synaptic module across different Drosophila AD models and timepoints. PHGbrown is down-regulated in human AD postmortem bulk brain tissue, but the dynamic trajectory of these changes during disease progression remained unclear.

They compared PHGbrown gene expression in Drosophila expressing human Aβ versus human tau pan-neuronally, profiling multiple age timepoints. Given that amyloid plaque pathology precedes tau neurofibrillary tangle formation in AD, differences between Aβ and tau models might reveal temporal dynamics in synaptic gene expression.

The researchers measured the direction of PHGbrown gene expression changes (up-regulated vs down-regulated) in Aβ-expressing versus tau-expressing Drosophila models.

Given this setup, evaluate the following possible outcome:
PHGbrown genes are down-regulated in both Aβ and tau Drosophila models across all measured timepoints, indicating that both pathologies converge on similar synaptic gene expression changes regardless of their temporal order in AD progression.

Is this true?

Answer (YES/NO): NO